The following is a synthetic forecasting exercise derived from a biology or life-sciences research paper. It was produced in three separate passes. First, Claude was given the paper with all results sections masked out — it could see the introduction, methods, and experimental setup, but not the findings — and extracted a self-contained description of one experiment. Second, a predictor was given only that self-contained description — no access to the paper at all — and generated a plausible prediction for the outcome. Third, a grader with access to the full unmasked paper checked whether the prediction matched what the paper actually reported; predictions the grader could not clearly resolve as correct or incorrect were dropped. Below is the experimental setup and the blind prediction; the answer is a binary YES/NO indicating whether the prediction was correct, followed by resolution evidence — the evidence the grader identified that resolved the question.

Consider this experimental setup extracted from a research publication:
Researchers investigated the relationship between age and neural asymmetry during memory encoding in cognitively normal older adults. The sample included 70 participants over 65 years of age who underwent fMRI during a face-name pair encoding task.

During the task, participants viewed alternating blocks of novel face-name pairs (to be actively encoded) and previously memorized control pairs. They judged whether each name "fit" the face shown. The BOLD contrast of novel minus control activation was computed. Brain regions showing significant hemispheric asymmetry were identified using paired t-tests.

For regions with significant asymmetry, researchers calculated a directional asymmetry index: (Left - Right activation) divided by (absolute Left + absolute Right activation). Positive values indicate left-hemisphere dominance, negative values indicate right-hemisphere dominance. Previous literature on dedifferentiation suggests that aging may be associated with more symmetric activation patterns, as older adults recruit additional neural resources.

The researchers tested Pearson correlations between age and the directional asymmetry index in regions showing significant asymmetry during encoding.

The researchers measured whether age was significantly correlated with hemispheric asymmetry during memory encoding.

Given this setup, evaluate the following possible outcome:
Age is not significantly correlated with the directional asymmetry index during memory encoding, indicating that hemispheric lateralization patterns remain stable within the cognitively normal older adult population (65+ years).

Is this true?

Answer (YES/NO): YES